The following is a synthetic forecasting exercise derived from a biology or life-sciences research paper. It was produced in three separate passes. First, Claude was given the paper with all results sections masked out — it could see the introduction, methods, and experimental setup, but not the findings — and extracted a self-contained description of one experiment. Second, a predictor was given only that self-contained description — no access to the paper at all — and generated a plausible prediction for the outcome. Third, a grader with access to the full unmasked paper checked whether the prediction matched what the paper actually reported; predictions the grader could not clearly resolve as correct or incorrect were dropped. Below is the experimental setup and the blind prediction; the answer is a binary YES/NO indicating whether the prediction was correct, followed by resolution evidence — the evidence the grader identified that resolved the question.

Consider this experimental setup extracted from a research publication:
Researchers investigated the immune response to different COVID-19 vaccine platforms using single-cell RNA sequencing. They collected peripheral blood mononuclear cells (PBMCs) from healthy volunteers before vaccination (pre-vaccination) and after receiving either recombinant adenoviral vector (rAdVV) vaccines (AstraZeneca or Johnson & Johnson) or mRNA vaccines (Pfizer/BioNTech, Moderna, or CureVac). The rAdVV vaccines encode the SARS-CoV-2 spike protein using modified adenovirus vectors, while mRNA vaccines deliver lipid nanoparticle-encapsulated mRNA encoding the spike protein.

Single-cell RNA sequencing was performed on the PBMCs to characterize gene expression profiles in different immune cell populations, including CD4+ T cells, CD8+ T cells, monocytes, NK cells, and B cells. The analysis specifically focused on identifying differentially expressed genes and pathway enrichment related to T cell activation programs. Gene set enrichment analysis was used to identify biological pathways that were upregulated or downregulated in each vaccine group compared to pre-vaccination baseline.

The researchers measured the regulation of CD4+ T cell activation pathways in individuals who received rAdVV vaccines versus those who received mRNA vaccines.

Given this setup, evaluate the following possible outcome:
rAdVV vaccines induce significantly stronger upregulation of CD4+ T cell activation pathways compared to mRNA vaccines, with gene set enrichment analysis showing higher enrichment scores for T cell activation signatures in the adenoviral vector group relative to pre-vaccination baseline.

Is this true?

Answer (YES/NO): NO